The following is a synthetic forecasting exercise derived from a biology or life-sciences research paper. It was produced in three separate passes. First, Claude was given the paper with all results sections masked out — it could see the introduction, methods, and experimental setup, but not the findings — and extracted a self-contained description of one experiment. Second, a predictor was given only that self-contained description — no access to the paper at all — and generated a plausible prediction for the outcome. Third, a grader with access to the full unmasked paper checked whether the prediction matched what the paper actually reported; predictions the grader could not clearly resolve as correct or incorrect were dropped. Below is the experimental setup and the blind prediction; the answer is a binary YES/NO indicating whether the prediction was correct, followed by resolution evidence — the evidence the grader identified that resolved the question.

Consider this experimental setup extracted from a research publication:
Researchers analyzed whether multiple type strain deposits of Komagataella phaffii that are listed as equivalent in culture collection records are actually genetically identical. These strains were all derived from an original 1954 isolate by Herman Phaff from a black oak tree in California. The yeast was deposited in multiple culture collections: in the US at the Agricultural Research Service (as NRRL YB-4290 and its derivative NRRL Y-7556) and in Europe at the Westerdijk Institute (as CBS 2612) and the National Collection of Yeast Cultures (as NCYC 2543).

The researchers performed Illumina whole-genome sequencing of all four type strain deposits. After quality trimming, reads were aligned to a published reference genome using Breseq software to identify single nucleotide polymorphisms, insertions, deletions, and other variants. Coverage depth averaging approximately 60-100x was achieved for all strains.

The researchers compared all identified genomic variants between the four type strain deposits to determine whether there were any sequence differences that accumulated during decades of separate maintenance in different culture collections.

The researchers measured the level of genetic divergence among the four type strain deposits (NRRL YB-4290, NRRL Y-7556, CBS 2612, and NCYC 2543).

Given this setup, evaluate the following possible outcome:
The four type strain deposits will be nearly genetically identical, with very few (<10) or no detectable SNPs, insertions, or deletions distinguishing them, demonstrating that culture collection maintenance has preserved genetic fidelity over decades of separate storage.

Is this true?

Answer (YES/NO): YES